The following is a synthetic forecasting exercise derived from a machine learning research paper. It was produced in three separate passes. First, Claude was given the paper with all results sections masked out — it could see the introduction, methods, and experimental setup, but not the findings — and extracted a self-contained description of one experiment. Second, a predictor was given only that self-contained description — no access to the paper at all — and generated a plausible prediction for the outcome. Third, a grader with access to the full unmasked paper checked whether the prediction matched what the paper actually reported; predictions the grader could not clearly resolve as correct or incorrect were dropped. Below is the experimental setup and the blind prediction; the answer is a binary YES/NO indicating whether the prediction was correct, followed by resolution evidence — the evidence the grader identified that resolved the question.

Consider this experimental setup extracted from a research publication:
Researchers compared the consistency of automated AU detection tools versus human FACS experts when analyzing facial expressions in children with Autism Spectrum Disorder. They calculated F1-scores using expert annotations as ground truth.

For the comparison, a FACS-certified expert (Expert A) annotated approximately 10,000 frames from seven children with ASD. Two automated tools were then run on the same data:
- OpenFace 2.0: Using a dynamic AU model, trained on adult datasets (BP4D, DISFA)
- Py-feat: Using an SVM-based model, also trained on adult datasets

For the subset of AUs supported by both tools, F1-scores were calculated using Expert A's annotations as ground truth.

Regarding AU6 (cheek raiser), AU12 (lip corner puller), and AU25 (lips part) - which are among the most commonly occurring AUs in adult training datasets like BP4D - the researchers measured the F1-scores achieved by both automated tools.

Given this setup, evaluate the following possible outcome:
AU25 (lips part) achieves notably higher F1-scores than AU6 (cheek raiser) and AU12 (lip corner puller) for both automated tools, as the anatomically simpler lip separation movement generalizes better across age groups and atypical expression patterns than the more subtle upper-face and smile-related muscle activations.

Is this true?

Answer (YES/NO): YES